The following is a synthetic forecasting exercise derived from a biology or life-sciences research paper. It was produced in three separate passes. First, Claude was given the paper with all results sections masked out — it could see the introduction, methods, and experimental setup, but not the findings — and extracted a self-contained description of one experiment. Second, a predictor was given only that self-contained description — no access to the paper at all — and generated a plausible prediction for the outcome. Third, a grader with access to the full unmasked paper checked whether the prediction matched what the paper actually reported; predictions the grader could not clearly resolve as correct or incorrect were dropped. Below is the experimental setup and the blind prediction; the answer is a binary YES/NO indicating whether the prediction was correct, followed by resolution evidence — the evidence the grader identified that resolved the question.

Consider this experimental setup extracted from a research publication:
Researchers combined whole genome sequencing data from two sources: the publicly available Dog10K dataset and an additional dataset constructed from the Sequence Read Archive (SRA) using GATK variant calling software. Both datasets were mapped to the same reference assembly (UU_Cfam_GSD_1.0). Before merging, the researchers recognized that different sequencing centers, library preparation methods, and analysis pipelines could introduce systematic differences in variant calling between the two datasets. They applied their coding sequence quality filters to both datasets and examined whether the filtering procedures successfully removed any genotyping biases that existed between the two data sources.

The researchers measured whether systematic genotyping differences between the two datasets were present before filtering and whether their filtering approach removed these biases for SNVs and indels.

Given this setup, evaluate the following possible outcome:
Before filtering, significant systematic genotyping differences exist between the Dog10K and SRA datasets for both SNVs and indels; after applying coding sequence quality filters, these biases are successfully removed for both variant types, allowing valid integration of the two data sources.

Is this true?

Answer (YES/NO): YES